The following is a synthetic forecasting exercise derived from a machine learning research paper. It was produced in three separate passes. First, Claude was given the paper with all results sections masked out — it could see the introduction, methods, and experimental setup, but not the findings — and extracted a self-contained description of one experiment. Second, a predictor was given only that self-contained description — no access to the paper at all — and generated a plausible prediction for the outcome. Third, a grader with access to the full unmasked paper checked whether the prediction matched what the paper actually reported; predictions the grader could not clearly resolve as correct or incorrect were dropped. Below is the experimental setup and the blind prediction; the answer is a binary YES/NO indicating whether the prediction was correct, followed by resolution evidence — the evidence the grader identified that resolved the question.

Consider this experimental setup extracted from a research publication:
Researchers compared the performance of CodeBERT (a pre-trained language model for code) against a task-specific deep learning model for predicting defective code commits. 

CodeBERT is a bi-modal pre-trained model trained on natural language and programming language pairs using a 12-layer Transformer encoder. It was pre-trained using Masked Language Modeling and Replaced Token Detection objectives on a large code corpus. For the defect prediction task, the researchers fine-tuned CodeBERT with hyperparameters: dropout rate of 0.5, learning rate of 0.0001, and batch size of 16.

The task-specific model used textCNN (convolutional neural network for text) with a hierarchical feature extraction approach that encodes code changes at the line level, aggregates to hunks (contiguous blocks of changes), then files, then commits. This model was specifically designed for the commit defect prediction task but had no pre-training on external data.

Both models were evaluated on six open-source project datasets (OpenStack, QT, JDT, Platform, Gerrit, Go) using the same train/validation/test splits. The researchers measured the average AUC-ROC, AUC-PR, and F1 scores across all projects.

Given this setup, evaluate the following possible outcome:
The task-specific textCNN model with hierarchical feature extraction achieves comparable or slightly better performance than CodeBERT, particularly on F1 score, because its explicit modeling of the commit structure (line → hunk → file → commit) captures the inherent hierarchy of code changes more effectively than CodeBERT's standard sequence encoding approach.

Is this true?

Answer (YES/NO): NO